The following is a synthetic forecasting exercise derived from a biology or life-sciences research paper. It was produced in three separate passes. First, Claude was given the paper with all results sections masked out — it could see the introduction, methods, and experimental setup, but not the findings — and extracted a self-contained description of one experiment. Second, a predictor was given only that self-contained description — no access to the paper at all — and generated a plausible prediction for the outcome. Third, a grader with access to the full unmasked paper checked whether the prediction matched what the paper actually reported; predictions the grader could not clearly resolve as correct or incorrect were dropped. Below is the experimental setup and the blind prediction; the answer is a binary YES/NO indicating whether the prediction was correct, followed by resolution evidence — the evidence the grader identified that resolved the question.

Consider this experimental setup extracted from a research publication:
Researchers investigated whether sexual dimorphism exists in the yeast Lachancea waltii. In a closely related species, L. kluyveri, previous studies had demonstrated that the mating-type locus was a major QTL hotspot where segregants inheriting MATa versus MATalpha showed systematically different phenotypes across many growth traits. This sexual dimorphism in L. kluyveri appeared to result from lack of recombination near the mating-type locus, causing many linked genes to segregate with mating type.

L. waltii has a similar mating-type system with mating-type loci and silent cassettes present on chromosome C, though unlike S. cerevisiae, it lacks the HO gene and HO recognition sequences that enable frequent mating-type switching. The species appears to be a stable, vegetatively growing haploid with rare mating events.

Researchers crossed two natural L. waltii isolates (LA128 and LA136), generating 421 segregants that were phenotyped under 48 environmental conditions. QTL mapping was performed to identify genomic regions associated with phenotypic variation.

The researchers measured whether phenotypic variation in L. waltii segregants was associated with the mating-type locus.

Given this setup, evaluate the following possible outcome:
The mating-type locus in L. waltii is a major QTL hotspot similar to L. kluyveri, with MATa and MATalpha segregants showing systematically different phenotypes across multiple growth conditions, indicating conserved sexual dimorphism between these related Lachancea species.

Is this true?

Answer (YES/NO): NO